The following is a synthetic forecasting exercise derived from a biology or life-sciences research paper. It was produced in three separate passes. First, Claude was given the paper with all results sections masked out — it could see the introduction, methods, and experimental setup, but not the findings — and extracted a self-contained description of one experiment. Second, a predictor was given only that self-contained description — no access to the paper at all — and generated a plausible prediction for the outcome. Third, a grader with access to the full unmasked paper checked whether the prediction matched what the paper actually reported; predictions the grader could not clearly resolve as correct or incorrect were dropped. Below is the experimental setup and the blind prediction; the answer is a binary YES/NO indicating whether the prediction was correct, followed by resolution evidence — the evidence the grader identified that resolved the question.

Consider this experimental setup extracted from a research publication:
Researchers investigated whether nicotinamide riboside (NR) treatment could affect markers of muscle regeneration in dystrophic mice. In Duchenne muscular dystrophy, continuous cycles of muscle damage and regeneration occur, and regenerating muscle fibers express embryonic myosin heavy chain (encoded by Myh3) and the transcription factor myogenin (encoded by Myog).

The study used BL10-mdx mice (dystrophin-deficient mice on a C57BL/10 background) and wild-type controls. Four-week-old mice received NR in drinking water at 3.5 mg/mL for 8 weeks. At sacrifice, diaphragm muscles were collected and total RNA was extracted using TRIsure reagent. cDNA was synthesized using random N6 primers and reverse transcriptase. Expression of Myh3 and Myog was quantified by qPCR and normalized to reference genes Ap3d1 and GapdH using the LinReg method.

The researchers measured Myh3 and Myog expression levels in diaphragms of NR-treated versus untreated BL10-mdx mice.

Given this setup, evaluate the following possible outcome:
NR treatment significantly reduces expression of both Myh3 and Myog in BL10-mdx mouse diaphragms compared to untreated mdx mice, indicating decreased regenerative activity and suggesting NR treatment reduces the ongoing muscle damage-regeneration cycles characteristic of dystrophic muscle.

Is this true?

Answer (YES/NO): NO